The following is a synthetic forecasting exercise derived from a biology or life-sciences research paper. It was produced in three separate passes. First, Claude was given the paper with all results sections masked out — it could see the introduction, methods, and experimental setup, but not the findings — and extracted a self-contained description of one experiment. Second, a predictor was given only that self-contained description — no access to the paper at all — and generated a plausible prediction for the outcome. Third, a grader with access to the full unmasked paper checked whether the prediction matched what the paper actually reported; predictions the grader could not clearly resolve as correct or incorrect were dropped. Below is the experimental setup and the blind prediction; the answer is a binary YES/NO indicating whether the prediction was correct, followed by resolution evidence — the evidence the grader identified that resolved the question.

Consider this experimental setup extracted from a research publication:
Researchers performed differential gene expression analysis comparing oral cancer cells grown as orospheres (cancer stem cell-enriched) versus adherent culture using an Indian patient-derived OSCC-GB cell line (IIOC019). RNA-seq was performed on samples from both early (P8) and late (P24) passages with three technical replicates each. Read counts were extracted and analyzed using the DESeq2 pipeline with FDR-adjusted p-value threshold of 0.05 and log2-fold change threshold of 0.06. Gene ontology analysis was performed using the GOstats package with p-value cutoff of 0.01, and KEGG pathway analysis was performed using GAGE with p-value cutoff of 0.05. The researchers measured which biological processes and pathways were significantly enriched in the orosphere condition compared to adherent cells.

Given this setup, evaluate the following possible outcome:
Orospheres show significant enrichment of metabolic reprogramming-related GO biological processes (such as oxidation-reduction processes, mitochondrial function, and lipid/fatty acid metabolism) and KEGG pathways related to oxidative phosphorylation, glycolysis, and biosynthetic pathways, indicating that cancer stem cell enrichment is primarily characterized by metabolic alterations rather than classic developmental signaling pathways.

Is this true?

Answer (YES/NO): NO